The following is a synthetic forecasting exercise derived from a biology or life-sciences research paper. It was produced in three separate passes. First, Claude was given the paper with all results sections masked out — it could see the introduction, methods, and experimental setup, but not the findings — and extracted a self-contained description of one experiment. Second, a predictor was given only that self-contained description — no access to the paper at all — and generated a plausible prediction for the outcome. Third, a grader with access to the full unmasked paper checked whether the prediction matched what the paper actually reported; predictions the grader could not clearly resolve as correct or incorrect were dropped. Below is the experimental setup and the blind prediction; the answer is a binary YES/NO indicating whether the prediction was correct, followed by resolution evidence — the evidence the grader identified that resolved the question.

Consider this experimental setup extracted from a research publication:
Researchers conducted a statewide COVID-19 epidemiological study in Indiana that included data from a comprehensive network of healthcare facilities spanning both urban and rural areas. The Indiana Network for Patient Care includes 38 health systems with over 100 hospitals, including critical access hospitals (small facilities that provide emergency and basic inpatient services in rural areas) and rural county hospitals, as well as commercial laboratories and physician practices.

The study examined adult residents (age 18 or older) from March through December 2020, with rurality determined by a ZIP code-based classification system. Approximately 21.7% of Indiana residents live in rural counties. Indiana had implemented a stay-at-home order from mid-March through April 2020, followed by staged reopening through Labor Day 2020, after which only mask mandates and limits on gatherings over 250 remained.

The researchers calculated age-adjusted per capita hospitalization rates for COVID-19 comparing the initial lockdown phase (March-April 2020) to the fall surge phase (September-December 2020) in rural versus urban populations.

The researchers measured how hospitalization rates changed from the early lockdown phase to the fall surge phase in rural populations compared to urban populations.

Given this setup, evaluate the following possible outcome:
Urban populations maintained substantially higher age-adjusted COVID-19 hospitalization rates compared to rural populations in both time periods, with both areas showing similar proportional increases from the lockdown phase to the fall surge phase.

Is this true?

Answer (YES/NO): NO